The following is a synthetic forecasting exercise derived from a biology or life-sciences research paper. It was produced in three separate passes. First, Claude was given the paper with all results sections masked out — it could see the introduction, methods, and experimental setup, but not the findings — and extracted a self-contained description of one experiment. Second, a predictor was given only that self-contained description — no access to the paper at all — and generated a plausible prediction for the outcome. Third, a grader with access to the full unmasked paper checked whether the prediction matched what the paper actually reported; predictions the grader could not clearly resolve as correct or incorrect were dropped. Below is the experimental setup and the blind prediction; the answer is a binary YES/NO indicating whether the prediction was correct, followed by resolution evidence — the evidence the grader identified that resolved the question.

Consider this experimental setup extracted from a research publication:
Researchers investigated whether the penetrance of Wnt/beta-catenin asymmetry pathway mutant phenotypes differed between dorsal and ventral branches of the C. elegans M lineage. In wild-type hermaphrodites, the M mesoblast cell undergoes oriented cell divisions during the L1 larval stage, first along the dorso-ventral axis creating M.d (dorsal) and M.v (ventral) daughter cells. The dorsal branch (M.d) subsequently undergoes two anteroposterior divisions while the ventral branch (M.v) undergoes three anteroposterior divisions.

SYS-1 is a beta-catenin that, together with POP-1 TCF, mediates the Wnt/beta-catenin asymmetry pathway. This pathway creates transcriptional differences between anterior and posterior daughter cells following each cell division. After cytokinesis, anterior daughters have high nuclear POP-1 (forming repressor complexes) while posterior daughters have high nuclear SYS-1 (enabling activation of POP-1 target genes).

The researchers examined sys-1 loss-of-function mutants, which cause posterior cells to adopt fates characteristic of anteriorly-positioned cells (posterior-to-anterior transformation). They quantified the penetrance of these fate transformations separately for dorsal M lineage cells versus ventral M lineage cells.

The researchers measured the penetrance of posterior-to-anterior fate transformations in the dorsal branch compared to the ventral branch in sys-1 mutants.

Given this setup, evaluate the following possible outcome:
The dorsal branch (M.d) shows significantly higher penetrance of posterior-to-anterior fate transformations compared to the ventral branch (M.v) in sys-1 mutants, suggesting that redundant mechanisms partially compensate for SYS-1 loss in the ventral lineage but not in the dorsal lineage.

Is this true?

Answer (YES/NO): NO